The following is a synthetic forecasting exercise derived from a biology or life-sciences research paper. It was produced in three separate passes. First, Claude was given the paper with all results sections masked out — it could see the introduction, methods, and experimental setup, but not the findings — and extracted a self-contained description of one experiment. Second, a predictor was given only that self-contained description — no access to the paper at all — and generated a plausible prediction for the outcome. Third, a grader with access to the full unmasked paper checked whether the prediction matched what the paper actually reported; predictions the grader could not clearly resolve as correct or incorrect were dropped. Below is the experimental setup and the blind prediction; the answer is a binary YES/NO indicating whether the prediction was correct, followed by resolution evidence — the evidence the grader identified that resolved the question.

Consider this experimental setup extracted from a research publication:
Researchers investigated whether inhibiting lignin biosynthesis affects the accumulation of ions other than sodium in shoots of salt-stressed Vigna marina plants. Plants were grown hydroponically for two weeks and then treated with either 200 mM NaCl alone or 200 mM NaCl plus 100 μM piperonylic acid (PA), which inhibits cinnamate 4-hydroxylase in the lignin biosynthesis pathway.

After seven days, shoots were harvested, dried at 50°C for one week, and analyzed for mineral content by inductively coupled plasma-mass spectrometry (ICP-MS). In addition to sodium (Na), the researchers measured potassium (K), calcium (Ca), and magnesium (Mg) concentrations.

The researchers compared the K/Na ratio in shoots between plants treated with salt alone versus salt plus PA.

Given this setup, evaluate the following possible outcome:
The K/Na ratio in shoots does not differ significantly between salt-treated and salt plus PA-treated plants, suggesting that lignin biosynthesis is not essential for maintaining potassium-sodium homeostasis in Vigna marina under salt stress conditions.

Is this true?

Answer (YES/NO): NO